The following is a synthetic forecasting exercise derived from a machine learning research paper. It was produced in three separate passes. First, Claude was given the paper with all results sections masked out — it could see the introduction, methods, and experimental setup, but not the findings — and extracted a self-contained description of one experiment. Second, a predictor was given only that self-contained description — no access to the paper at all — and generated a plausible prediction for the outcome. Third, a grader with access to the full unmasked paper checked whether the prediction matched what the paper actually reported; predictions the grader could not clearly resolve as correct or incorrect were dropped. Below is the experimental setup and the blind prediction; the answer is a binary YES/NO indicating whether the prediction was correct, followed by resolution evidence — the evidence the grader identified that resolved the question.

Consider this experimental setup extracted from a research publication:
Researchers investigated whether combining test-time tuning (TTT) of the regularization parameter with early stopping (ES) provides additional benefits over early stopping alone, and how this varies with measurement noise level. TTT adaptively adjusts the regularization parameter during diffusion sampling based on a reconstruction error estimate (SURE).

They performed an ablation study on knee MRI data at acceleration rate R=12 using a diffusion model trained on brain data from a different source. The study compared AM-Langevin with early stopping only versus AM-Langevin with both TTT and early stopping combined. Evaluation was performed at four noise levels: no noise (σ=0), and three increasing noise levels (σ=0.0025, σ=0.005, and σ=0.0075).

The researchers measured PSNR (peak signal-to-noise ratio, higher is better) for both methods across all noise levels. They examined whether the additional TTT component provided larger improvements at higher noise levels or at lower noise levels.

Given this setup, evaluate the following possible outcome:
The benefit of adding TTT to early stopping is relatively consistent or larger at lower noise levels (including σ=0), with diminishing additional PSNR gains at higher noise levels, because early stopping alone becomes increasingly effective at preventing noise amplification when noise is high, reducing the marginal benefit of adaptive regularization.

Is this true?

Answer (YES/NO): NO